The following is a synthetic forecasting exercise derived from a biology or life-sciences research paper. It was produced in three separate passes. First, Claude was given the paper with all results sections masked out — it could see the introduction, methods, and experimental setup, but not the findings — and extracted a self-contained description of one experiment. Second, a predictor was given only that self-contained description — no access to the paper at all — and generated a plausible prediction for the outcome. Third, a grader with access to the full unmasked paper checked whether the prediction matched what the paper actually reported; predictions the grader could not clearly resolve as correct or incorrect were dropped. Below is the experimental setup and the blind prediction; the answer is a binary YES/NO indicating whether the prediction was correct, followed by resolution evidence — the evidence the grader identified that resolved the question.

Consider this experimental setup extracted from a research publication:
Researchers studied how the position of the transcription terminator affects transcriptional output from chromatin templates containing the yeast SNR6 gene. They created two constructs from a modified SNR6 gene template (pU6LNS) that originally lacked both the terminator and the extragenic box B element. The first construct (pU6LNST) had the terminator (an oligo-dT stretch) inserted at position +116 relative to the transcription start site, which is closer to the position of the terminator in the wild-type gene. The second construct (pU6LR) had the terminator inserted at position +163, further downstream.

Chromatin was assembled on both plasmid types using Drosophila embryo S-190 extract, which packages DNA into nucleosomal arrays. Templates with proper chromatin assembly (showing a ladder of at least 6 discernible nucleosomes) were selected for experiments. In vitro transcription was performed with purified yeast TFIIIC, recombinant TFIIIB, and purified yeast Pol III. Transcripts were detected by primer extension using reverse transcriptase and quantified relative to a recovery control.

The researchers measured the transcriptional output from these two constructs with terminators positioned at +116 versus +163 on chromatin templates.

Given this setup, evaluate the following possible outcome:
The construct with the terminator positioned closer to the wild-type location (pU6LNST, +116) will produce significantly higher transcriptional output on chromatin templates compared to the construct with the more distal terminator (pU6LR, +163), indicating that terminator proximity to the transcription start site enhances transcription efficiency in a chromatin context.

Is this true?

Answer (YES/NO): YES